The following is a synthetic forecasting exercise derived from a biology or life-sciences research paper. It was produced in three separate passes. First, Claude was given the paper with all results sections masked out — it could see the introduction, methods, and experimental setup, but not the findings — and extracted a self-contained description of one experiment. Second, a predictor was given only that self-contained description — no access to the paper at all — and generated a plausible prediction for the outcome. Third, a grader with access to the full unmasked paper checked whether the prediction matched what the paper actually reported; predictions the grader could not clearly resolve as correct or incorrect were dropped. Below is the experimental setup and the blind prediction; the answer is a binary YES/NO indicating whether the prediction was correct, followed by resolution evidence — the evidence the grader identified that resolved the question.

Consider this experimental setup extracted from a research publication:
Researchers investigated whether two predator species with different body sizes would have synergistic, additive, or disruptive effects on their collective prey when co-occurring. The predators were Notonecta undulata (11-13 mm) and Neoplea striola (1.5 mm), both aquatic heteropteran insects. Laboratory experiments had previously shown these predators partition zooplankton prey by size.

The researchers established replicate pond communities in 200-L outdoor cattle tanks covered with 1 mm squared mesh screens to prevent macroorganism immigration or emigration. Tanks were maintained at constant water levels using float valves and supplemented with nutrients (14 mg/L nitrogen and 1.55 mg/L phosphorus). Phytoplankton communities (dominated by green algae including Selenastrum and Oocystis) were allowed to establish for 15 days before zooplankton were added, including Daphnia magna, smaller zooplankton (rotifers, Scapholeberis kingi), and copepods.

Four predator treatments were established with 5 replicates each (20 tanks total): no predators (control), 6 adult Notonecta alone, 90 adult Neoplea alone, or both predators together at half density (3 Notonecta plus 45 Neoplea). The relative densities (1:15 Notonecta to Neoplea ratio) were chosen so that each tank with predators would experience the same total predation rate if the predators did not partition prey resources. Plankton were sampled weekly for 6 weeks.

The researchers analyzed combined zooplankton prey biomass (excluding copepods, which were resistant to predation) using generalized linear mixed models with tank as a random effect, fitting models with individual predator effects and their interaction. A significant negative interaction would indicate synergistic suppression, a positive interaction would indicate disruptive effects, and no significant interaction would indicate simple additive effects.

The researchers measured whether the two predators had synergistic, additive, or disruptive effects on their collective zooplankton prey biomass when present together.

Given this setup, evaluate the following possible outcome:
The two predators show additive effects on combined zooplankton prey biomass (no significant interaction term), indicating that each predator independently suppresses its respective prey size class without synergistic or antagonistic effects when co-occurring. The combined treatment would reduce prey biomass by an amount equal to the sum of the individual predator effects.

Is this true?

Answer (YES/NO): NO